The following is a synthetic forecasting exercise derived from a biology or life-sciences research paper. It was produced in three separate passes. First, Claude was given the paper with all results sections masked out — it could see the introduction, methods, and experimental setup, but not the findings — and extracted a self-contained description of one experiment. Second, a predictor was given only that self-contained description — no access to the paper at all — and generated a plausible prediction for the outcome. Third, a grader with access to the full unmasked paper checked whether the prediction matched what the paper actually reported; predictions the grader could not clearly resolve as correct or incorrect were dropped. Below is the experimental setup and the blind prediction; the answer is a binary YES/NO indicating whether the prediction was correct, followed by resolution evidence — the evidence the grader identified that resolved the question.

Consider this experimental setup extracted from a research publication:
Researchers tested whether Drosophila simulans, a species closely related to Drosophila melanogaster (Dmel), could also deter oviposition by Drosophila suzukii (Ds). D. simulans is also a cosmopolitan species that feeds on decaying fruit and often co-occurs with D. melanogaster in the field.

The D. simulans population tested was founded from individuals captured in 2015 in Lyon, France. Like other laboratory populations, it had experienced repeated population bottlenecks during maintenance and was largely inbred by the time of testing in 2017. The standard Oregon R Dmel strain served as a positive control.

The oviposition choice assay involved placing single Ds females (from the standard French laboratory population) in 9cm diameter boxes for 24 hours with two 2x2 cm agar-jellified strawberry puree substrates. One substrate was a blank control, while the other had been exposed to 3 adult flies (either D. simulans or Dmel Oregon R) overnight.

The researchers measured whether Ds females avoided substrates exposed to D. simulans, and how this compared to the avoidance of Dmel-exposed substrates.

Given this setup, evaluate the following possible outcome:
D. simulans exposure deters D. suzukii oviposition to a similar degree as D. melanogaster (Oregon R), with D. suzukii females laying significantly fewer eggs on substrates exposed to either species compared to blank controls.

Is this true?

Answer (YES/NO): NO